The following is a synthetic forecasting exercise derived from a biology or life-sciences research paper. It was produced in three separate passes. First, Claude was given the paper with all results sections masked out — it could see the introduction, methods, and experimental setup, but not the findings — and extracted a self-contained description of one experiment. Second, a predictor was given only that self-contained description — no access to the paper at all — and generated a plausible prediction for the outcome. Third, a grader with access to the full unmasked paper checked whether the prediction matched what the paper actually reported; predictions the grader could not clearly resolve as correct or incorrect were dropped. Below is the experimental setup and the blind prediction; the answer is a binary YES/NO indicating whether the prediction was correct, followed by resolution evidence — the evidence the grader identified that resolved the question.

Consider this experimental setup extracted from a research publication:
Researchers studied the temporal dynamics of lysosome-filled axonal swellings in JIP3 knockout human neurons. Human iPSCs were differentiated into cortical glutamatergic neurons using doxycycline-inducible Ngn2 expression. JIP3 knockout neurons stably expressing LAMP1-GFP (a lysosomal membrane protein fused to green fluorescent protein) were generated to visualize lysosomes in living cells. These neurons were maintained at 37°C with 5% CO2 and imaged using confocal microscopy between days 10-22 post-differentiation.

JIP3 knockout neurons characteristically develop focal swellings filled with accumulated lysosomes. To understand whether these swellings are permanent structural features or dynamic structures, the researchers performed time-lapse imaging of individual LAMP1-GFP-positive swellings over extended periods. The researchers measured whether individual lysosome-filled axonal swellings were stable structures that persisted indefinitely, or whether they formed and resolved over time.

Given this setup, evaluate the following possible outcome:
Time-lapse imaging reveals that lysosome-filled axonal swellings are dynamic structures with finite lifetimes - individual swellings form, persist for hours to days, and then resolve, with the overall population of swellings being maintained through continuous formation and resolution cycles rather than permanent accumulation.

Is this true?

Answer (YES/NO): YES